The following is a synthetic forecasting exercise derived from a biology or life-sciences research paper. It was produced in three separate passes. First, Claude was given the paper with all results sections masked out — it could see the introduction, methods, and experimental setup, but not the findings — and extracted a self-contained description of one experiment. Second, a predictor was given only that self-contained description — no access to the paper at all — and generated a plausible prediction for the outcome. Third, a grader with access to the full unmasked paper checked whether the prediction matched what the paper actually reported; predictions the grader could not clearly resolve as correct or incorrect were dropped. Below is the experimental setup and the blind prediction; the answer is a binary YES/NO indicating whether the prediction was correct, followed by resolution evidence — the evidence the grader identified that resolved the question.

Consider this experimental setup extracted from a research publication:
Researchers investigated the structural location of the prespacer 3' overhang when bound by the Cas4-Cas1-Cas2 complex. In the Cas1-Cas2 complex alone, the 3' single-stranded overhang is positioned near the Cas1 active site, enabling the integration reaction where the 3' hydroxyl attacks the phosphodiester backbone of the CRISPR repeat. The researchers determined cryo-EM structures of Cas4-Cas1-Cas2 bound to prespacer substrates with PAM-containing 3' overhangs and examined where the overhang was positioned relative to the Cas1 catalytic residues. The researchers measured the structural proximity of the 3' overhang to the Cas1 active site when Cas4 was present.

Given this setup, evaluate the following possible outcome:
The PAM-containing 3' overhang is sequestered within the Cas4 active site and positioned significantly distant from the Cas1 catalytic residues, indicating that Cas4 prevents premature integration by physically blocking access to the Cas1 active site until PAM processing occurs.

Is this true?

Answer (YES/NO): YES